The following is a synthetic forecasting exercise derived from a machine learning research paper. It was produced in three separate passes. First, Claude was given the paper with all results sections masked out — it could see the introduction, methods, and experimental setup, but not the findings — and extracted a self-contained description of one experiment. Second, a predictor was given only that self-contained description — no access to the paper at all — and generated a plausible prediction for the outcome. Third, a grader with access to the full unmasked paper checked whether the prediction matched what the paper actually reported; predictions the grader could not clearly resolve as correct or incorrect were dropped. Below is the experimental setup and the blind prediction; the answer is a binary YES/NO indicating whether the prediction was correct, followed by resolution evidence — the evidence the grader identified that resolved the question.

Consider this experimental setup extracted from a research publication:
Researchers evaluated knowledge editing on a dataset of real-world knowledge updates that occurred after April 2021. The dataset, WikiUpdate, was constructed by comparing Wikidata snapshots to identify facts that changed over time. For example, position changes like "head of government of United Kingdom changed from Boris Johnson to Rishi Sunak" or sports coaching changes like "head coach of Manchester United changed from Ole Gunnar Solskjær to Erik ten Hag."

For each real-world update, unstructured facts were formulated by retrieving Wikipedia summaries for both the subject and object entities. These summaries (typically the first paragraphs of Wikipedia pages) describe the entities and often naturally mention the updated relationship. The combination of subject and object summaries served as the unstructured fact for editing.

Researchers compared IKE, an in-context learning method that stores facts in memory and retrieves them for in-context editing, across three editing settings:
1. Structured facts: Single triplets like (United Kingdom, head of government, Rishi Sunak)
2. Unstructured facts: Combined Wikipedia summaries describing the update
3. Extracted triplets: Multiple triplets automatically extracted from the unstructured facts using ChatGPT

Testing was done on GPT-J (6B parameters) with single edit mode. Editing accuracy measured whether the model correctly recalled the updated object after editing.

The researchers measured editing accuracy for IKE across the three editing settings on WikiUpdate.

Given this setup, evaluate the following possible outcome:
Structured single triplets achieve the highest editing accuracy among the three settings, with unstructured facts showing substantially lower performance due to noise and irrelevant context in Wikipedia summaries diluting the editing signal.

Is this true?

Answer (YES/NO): YES